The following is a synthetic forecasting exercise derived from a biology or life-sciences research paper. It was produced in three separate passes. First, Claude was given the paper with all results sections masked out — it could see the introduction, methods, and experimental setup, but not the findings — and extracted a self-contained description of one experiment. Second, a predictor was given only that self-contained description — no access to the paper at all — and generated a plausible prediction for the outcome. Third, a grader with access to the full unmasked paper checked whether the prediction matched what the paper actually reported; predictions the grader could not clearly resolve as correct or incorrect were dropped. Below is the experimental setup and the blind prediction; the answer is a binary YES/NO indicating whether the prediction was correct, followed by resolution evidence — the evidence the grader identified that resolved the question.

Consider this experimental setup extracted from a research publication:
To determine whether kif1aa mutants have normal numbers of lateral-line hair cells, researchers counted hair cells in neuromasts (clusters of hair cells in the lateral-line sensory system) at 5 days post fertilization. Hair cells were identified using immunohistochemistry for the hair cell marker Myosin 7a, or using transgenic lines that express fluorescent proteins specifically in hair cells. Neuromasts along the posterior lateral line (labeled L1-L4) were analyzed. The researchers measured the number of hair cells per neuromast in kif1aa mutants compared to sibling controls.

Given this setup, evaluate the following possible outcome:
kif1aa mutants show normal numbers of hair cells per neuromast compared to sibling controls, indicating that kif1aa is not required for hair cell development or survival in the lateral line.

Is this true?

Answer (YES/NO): YES